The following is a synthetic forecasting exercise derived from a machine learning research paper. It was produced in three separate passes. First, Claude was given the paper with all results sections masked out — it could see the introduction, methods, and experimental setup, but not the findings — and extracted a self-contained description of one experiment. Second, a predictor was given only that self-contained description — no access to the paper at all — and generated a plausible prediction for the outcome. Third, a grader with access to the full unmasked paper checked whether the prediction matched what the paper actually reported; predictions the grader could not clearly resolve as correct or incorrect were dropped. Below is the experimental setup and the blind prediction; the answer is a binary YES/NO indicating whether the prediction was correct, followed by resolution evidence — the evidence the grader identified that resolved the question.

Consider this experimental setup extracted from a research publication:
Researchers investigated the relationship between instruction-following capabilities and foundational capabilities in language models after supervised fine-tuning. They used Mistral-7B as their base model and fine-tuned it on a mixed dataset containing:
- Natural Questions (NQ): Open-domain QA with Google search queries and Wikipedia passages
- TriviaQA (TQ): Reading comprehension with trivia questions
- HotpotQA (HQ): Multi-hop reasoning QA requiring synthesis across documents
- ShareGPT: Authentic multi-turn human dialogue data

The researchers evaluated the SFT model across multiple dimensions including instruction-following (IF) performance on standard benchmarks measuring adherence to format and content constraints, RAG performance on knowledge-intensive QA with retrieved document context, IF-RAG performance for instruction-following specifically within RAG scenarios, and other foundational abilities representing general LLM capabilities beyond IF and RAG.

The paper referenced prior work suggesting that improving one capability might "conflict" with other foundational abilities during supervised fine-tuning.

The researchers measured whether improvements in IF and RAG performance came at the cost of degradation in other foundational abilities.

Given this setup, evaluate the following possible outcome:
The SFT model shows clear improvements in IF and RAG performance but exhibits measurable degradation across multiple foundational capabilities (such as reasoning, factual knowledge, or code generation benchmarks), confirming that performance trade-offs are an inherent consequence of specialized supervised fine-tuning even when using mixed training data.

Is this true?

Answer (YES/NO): YES